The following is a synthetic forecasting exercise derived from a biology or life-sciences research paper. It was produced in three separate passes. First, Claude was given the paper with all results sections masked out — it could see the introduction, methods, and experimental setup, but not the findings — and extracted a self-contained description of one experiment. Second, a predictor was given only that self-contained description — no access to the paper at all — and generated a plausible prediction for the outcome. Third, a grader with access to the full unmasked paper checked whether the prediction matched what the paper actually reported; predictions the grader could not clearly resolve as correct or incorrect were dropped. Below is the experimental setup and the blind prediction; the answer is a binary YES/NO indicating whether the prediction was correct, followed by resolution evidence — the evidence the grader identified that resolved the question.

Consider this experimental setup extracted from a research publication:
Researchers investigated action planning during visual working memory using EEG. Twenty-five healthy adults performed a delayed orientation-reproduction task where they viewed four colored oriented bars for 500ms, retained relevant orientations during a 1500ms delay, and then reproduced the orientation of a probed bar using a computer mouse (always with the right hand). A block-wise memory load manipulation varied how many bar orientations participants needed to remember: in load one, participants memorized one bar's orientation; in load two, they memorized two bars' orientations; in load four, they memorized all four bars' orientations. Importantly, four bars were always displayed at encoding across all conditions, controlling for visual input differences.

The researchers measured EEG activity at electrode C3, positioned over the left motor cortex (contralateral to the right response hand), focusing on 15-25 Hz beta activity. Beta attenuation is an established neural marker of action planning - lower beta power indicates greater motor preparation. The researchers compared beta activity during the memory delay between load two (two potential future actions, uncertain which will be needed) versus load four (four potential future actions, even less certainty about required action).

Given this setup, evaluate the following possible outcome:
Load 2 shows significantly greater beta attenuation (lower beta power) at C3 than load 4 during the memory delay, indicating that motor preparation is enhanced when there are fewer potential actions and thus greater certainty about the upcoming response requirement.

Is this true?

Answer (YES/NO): YES